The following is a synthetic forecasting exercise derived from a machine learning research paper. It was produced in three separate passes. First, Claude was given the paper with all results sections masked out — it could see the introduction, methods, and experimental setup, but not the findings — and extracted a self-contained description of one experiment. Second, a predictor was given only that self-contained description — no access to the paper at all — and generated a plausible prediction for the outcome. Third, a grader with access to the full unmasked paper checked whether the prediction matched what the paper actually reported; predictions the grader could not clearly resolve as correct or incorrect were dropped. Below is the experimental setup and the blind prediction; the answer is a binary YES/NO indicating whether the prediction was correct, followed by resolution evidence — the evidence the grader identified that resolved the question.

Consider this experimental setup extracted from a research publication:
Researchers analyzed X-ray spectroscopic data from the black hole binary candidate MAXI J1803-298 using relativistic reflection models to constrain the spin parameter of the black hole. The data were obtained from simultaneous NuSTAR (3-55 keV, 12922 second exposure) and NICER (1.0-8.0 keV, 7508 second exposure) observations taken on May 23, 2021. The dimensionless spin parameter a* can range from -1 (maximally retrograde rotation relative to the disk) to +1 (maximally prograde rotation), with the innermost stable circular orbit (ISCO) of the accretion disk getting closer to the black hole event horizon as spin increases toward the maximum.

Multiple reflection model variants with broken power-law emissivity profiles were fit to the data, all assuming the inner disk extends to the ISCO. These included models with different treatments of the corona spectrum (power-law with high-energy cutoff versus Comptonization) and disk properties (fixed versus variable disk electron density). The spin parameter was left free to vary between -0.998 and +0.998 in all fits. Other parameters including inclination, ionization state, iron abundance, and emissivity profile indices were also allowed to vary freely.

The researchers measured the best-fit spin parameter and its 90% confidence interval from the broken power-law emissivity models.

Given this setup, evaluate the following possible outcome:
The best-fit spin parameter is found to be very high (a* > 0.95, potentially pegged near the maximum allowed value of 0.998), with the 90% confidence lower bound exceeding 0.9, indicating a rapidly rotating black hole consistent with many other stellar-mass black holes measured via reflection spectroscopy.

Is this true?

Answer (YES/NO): YES